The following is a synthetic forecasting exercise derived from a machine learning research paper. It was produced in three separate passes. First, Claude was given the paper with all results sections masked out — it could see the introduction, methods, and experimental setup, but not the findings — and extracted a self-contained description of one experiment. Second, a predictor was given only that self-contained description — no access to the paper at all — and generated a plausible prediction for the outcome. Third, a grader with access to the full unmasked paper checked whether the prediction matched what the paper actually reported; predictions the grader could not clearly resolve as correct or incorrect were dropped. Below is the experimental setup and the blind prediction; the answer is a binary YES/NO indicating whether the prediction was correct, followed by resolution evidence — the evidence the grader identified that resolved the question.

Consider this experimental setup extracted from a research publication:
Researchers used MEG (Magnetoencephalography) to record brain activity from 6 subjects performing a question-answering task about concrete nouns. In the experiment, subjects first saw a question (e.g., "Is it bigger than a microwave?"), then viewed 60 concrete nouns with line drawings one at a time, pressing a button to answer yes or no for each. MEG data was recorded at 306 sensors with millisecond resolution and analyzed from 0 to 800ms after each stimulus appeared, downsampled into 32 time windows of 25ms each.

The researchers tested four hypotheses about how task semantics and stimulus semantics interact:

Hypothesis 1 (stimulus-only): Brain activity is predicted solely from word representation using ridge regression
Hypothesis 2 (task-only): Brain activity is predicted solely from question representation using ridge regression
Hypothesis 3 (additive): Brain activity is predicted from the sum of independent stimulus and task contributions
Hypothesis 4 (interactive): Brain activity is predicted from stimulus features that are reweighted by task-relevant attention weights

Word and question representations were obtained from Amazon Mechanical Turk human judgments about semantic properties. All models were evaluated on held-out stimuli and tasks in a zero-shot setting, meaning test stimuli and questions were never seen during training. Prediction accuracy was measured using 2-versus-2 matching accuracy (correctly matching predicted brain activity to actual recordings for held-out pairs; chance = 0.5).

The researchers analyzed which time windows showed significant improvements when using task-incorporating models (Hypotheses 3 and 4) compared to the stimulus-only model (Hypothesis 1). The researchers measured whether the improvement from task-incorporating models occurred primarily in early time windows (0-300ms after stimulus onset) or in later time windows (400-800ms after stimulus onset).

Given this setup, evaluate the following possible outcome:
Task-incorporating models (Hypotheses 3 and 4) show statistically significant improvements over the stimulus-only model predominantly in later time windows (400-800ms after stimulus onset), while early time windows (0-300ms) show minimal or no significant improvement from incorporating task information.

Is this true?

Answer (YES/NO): YES